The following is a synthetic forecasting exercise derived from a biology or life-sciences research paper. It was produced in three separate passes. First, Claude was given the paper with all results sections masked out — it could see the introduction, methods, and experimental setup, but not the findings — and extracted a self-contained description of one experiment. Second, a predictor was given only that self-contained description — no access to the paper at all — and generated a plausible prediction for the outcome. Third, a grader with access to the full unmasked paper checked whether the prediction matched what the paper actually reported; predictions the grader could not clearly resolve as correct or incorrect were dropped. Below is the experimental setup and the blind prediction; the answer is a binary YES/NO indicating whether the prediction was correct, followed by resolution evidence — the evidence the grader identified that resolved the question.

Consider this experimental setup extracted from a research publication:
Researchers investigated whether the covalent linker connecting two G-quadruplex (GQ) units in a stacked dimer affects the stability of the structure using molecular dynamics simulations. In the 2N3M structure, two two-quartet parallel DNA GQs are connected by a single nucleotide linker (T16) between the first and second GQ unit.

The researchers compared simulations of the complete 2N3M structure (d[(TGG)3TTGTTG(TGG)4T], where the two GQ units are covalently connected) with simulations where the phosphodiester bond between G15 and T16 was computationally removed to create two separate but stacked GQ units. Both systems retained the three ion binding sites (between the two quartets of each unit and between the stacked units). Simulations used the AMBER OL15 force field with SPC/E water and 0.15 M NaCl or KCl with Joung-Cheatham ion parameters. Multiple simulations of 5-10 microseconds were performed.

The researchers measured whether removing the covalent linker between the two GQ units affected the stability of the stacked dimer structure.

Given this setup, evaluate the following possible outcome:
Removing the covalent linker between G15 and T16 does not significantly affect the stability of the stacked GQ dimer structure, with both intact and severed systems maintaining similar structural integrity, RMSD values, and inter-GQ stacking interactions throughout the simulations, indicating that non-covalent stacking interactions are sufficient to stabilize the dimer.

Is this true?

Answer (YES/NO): YES